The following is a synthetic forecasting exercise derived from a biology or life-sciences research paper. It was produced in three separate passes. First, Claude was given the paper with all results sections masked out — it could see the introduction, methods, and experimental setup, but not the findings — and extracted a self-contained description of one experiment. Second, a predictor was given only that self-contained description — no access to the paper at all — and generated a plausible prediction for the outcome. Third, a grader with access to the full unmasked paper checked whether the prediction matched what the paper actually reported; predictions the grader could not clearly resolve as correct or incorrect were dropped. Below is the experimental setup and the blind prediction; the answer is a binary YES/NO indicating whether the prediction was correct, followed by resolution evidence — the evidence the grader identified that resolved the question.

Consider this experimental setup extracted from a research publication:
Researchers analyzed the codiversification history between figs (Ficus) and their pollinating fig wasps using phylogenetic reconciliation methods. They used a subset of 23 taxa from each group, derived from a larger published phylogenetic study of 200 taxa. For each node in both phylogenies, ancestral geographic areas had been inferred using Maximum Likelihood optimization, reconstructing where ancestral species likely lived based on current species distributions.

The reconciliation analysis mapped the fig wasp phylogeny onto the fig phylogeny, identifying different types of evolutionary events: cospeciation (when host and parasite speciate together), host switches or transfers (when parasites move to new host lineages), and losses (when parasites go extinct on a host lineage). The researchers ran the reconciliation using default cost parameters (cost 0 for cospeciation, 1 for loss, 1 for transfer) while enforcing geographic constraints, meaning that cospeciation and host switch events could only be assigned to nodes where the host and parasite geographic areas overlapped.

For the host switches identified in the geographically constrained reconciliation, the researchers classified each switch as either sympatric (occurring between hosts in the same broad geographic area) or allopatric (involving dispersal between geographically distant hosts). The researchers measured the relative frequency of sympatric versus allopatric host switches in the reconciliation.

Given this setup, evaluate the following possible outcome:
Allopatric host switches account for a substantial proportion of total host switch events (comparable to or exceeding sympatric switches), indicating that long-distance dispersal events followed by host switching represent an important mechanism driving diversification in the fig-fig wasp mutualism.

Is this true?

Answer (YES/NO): NO